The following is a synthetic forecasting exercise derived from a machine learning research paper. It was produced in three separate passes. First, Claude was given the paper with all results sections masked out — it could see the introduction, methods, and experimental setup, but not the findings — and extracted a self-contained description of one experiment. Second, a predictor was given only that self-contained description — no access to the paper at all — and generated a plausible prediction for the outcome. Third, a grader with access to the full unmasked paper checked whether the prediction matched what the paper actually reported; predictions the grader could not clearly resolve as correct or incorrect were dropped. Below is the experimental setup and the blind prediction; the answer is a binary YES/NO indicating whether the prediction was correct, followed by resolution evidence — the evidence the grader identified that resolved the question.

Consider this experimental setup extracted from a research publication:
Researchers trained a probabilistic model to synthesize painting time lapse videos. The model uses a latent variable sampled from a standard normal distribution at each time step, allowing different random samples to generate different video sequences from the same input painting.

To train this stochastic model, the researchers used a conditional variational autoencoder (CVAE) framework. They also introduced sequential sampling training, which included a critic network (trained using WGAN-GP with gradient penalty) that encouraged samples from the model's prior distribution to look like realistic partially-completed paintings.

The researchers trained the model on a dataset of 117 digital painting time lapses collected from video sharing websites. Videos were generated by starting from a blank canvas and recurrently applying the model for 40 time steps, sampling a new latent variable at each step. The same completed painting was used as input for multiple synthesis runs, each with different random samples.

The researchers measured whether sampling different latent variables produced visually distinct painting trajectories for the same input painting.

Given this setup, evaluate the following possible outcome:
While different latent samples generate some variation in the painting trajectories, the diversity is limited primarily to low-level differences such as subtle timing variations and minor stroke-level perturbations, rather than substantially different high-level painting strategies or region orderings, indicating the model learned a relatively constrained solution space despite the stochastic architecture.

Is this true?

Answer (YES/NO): NO